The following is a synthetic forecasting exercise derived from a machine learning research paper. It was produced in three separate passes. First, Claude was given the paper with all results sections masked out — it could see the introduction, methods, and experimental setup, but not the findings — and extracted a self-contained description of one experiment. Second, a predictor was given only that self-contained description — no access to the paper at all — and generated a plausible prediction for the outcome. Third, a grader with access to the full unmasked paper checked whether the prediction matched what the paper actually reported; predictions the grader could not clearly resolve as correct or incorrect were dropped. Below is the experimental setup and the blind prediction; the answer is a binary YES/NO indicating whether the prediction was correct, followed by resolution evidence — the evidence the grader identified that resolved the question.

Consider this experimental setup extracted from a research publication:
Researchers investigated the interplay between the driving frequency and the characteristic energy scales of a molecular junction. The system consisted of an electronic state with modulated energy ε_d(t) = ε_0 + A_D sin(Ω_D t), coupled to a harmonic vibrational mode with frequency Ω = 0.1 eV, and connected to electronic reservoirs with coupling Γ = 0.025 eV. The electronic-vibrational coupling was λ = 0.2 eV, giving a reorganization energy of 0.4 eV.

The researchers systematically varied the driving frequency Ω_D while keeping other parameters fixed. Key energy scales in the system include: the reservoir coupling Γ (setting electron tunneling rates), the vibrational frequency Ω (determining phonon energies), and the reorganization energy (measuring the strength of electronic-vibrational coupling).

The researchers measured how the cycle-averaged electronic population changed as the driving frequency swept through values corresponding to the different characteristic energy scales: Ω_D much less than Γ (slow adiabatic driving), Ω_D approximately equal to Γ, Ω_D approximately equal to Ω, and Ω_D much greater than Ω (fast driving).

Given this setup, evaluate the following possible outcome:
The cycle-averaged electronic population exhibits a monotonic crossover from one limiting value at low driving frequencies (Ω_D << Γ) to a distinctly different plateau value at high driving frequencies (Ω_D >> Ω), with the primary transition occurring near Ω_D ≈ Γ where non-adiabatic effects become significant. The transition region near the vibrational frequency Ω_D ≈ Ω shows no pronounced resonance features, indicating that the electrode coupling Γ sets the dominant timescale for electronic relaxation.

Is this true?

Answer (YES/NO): NO